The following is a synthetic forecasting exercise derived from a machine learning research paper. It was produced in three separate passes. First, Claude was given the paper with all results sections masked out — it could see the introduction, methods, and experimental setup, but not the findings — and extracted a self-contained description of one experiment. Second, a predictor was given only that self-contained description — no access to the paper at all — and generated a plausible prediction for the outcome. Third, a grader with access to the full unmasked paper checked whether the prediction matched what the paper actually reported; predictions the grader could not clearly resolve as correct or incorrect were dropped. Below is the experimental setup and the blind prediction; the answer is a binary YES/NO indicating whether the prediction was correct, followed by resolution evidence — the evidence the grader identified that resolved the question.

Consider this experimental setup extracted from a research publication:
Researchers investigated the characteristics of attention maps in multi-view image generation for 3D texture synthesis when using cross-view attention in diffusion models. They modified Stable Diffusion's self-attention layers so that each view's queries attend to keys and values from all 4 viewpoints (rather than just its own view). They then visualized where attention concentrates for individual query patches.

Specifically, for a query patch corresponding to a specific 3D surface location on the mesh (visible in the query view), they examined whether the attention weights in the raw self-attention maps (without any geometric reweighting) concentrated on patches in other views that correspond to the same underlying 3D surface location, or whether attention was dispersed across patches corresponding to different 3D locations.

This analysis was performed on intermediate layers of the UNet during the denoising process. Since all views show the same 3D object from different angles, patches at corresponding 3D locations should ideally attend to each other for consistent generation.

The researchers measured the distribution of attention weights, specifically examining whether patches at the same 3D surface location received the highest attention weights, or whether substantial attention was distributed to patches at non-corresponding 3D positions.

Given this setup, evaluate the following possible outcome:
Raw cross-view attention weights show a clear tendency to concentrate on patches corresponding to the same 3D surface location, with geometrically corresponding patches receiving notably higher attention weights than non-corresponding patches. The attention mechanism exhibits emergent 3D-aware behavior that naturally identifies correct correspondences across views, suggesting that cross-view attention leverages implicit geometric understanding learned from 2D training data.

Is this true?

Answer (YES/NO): NO